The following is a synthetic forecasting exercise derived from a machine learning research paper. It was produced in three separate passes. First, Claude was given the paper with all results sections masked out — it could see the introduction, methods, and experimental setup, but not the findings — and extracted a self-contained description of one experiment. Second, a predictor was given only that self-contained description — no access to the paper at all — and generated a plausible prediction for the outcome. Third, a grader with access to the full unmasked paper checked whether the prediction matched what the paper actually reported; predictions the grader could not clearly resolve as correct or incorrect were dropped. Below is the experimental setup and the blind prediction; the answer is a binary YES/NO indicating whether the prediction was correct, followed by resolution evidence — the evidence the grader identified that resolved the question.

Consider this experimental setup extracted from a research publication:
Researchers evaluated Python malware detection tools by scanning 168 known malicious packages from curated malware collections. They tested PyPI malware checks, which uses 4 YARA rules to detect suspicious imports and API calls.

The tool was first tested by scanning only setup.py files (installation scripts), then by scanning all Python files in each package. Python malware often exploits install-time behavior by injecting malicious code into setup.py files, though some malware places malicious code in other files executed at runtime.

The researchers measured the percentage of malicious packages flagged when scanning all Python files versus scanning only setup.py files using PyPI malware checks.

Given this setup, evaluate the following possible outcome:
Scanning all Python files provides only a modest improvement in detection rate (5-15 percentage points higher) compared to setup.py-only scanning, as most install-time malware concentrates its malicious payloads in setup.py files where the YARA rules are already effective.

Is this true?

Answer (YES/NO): NO